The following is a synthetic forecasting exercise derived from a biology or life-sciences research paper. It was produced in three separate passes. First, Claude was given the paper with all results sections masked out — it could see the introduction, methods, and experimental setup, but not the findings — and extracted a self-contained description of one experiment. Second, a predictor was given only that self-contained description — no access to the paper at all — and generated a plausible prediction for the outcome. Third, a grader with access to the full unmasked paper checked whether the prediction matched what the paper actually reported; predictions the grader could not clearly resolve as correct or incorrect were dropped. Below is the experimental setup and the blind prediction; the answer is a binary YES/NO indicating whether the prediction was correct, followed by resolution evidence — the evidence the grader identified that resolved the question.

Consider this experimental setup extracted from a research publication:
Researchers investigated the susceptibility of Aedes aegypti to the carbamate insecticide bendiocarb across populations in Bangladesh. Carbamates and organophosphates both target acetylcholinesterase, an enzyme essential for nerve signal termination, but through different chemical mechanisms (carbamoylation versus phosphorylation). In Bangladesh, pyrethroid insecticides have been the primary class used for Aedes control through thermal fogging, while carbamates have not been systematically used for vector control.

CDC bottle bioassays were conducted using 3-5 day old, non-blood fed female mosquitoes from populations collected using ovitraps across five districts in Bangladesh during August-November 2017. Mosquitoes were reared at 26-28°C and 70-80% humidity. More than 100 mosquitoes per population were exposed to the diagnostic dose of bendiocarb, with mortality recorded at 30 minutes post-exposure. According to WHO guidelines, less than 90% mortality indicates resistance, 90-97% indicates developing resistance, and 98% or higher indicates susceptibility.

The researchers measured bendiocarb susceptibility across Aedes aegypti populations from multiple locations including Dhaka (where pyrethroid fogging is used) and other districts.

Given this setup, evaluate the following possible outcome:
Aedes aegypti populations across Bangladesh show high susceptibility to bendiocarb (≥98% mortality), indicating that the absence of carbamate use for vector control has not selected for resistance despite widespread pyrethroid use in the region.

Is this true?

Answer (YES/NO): YES